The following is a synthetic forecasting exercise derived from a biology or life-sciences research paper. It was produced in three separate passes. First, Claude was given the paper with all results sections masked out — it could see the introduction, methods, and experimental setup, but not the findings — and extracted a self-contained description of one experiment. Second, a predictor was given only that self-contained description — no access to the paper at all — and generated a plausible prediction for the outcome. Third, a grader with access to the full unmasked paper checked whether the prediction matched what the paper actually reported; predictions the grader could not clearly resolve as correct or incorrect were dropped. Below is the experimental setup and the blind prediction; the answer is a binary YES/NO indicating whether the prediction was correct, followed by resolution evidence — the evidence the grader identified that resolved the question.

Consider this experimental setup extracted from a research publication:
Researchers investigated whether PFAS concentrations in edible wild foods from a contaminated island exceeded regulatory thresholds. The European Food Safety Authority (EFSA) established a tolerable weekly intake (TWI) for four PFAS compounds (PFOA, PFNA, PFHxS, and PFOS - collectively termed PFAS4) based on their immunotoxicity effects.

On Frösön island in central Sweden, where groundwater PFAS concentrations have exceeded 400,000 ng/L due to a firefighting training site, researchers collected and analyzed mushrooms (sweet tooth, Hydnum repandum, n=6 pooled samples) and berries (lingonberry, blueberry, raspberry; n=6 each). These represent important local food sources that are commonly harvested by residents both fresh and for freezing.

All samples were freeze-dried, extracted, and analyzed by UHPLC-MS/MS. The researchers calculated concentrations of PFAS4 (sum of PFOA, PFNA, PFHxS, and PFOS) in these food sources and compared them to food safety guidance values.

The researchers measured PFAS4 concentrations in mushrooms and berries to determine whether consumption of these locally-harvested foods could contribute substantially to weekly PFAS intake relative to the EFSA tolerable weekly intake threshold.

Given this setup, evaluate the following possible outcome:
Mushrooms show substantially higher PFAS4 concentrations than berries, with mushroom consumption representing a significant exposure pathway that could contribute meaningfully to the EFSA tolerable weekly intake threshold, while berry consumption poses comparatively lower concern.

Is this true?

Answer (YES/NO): YES